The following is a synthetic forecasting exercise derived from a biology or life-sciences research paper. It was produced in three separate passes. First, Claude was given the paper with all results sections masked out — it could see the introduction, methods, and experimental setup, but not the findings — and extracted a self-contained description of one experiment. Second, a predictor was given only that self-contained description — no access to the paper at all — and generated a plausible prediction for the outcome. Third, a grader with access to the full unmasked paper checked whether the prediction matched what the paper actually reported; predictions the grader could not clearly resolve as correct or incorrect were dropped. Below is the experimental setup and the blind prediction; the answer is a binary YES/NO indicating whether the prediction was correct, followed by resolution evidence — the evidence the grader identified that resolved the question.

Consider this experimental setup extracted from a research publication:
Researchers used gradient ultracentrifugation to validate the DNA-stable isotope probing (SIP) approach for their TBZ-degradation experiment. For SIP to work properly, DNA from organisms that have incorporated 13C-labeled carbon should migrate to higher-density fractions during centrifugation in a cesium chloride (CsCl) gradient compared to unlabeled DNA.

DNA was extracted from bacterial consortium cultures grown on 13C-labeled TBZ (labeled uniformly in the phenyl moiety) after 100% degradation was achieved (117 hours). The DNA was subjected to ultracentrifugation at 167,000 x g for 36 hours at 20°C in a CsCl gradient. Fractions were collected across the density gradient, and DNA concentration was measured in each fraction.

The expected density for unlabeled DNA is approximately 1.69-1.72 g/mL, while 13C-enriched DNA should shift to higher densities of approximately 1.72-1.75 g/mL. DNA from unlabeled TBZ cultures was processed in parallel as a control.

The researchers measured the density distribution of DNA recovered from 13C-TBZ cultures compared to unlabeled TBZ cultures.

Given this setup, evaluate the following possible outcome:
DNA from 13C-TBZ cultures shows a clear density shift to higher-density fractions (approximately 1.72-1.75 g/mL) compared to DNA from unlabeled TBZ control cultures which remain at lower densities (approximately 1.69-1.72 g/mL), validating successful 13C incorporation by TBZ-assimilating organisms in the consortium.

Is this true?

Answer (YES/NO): YES